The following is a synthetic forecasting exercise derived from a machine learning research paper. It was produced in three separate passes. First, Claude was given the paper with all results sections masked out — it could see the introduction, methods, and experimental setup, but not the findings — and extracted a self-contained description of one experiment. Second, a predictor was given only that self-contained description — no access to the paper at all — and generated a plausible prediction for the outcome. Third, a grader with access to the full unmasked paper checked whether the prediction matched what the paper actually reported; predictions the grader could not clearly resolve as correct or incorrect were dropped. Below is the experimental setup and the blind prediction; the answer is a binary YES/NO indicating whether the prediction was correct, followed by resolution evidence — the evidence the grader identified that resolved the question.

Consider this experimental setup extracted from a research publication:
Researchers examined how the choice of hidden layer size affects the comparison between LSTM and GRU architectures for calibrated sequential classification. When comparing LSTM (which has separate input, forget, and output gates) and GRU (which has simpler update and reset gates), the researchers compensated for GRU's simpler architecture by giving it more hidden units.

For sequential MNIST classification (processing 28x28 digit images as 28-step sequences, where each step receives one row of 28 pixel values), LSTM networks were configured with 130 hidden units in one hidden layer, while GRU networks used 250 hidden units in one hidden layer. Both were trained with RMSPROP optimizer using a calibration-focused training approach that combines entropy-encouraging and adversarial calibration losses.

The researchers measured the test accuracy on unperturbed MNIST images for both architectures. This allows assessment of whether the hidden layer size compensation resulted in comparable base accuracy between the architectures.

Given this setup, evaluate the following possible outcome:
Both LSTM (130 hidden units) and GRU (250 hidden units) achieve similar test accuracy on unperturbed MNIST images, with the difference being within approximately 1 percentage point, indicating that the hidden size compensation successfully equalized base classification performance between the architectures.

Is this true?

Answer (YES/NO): YES